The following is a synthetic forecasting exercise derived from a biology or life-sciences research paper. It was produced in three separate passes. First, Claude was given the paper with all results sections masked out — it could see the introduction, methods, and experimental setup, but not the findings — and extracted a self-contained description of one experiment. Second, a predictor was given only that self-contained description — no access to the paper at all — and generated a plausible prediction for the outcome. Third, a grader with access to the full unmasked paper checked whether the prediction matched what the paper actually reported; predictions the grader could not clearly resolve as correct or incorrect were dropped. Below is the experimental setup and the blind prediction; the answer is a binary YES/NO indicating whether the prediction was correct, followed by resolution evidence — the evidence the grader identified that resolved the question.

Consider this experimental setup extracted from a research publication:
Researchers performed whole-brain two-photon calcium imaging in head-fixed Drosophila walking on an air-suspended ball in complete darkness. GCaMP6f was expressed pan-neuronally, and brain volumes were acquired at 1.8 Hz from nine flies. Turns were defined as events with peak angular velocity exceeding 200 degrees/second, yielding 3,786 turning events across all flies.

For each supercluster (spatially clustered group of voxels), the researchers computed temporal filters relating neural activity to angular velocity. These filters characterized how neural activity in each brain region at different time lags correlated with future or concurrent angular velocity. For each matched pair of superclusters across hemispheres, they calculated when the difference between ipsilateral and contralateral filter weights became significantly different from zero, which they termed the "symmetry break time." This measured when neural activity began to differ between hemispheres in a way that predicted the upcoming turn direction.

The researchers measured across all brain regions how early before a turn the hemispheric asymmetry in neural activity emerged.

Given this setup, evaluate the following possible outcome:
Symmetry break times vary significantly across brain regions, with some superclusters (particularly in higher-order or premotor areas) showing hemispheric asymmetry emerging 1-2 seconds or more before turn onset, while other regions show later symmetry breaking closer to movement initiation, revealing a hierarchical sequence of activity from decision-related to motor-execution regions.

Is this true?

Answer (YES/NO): YES